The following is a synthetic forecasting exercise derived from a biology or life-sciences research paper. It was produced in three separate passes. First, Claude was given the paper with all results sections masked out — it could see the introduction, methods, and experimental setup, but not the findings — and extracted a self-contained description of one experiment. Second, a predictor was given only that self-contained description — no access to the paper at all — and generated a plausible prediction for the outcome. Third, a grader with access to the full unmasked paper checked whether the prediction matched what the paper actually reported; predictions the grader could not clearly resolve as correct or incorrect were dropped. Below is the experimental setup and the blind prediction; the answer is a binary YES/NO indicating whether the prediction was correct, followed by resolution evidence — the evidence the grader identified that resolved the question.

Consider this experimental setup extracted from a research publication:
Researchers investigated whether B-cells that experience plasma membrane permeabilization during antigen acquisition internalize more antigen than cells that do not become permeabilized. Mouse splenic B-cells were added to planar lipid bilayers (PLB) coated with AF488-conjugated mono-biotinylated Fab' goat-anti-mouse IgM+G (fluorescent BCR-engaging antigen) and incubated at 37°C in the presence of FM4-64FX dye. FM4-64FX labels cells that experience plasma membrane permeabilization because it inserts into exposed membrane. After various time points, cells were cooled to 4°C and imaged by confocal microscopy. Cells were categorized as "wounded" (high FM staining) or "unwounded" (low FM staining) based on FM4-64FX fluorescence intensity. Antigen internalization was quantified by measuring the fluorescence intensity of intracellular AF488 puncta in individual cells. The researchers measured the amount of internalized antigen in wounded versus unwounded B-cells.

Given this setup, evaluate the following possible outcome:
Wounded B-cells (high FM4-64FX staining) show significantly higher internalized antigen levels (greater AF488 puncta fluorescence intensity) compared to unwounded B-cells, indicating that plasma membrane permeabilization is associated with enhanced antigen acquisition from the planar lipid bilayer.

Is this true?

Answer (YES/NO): YES